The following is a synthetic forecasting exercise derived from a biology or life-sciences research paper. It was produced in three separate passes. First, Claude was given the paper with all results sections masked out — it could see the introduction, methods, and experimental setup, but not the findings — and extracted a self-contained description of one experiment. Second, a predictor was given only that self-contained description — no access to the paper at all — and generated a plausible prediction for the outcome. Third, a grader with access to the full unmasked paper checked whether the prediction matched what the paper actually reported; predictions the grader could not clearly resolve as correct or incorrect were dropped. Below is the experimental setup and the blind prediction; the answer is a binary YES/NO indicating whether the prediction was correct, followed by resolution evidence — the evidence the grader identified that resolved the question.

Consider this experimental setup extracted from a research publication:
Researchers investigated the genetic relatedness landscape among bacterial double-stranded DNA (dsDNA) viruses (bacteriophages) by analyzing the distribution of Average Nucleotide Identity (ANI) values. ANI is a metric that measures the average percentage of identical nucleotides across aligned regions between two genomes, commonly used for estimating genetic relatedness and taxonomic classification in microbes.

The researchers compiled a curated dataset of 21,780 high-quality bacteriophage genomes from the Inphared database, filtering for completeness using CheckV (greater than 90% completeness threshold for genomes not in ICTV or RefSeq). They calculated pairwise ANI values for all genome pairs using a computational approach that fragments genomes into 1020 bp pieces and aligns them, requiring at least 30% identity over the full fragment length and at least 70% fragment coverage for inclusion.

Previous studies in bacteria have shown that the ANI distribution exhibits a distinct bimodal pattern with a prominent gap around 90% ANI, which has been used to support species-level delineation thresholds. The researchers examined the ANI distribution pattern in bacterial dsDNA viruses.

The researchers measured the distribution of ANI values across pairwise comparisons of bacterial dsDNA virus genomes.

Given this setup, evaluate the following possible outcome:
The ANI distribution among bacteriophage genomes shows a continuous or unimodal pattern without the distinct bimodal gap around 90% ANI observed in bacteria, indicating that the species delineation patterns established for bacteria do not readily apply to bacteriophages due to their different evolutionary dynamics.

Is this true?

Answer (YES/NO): NO